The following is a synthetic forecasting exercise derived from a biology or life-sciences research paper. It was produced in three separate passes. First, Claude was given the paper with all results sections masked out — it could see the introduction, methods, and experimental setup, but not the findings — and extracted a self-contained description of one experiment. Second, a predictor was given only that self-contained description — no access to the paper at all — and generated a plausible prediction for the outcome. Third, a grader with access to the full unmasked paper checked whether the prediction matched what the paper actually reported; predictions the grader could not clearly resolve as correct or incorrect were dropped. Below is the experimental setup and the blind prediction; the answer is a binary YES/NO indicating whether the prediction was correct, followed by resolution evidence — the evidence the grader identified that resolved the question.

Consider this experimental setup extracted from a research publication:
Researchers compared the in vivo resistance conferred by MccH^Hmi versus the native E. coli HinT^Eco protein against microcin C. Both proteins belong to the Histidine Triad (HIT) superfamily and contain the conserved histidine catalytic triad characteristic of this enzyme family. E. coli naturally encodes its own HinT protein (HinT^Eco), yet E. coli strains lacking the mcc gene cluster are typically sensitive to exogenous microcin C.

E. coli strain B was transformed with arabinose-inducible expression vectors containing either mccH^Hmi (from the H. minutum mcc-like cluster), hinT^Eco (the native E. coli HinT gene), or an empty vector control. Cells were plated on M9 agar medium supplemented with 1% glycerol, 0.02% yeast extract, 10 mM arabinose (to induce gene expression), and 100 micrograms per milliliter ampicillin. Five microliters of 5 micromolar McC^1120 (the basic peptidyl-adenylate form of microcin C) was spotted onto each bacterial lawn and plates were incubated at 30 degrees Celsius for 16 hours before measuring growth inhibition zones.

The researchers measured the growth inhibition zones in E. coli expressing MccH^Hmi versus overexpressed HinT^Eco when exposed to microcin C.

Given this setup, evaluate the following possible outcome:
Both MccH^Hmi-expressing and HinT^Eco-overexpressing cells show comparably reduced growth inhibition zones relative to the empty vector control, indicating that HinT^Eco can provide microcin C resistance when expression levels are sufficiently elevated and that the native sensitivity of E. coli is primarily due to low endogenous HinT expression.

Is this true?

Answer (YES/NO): NO